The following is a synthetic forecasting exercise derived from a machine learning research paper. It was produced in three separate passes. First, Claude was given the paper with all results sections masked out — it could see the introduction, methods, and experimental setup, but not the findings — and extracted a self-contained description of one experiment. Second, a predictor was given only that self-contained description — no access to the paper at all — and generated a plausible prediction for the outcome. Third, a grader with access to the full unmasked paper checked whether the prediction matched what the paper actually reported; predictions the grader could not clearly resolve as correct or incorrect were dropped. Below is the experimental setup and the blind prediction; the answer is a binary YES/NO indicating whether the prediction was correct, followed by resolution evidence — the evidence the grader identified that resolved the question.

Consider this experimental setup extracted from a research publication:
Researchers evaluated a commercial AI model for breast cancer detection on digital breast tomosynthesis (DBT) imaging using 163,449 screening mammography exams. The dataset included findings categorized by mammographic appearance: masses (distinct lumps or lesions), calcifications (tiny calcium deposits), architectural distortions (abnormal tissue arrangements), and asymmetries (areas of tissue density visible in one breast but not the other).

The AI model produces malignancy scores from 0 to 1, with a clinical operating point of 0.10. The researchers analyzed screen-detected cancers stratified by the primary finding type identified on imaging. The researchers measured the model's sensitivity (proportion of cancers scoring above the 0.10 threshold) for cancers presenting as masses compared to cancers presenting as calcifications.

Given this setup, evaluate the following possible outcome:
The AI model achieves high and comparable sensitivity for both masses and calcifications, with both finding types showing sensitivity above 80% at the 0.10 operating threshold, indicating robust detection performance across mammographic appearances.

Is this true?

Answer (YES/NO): NO